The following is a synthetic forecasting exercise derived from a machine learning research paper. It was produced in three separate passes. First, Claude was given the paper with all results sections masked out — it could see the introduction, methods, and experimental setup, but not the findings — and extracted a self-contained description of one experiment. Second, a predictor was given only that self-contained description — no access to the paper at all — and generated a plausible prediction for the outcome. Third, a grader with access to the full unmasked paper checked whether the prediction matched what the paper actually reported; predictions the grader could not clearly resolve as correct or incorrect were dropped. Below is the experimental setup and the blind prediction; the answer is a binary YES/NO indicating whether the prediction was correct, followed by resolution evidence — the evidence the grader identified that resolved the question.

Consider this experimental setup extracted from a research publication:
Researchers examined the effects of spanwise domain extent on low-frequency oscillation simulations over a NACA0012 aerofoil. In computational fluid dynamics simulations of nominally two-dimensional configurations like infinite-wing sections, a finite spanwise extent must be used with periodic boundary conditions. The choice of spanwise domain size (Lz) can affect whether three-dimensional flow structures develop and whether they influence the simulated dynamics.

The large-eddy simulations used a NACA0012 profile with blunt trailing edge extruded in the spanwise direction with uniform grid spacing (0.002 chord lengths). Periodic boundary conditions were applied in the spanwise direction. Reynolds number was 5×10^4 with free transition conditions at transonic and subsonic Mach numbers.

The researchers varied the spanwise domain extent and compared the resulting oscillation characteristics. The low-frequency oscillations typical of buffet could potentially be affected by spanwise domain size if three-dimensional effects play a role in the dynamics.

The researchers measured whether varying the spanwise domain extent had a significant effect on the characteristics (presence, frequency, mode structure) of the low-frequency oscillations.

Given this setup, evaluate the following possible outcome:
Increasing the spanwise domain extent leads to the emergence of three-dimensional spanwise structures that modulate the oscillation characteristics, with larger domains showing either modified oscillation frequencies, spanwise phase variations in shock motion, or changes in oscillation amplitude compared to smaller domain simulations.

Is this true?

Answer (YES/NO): NO